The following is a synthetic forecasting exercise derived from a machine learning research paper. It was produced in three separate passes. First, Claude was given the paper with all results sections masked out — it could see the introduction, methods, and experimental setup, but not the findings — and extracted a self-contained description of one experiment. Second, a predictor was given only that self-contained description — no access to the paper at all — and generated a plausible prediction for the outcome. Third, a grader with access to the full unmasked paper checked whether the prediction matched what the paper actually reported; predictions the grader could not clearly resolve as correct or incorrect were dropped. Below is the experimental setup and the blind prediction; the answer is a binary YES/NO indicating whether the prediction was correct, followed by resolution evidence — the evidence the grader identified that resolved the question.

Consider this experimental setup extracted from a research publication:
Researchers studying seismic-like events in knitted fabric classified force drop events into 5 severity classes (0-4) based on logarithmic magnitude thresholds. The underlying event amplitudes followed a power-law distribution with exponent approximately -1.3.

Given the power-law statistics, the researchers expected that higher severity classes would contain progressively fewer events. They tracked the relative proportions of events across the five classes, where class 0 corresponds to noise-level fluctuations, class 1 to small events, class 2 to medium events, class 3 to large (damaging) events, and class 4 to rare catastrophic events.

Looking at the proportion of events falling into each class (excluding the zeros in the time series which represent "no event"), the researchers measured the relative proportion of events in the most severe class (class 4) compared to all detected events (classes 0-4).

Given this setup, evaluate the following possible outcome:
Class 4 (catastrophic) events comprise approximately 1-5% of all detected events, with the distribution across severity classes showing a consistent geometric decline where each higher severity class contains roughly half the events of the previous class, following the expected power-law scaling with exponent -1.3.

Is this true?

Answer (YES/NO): NO